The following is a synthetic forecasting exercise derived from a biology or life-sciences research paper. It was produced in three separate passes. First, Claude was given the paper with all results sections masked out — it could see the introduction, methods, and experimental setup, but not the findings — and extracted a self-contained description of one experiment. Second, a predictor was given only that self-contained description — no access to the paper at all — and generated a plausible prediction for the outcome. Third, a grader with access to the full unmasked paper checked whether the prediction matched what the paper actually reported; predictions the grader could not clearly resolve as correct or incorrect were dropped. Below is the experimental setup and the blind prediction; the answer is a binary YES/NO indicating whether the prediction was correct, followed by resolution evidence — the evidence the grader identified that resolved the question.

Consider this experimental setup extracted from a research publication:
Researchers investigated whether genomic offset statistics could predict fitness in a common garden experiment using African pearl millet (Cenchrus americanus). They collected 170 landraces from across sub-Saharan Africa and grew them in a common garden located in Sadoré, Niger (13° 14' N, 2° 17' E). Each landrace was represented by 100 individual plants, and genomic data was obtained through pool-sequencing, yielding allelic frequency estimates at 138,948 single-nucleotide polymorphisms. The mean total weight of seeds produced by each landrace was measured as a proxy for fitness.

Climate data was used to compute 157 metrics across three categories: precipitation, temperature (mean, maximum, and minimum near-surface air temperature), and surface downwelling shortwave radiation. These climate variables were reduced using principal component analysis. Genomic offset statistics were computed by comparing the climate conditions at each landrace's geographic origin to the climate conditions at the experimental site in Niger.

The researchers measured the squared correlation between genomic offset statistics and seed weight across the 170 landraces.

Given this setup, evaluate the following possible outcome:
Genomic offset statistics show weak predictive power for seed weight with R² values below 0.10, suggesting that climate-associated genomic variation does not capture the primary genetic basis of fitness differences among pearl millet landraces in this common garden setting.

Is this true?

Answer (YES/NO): NO